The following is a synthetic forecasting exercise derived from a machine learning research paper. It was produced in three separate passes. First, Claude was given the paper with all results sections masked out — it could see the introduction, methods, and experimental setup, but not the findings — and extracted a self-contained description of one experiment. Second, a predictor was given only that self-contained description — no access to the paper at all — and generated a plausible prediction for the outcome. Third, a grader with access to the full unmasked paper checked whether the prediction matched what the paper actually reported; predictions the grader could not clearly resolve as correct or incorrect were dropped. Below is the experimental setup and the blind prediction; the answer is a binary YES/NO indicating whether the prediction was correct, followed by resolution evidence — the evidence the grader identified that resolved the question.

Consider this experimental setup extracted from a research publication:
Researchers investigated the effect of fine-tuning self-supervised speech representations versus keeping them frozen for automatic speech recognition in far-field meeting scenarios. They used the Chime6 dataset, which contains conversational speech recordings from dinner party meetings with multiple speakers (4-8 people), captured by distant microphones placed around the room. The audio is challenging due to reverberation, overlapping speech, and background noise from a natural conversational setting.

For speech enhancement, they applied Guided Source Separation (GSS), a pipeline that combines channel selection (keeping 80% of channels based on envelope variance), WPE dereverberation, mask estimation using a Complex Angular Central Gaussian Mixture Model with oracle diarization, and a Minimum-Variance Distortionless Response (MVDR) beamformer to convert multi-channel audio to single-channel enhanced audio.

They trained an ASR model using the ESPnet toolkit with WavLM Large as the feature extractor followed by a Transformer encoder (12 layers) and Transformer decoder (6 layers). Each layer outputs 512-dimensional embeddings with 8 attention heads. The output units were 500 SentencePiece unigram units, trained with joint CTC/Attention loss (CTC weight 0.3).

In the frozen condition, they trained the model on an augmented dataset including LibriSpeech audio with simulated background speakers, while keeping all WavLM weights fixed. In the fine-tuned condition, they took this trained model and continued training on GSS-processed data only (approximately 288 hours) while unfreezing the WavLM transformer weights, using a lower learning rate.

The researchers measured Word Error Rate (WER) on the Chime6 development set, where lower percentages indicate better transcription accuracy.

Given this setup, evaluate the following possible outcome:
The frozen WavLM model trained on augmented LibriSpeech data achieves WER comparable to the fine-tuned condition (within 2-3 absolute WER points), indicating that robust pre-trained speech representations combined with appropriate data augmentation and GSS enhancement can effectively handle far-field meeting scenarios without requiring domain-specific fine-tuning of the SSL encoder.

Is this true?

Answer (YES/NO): NO